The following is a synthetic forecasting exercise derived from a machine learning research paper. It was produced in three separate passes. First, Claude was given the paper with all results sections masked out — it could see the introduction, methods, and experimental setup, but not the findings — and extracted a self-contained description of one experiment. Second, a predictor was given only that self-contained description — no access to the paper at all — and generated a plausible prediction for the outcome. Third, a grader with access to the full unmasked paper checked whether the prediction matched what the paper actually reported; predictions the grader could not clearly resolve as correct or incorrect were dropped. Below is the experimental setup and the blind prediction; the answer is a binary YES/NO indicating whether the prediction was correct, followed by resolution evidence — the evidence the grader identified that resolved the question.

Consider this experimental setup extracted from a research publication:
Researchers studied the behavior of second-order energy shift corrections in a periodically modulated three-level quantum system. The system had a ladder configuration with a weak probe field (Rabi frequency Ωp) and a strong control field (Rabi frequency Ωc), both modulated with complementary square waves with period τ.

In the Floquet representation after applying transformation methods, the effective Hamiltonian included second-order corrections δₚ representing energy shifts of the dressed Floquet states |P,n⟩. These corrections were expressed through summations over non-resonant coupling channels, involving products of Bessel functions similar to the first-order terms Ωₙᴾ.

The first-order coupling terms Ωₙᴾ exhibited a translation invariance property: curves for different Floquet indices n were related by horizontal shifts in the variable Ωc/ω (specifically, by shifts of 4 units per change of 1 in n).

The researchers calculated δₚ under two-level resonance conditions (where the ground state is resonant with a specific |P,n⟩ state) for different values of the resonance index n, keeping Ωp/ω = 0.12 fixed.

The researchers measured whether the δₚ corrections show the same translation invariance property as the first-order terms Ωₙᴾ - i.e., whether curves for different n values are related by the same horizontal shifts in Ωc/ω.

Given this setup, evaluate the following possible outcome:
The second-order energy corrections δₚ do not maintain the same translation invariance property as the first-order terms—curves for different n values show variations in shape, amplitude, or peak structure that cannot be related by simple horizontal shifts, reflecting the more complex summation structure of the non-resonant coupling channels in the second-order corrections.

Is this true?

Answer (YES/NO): NO